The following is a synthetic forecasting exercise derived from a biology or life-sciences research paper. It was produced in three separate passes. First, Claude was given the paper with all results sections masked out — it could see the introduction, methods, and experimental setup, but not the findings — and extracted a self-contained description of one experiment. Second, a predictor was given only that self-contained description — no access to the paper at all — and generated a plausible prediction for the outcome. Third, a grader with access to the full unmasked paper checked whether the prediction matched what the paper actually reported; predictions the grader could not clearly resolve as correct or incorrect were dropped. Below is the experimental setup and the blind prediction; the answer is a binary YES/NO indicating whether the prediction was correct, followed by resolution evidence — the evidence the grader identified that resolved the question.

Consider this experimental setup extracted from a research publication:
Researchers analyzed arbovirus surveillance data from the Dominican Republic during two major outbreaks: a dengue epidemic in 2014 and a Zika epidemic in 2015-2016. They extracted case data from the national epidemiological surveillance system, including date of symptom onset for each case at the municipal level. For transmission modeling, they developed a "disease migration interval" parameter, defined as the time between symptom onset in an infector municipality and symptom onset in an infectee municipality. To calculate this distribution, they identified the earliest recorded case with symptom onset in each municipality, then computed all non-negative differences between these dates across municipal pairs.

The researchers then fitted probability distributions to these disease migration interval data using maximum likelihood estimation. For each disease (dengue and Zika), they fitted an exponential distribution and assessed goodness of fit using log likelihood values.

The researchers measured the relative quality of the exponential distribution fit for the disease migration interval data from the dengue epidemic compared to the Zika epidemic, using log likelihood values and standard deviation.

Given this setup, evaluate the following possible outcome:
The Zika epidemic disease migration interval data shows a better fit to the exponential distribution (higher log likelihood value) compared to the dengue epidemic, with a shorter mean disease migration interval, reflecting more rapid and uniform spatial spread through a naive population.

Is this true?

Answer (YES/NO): NO